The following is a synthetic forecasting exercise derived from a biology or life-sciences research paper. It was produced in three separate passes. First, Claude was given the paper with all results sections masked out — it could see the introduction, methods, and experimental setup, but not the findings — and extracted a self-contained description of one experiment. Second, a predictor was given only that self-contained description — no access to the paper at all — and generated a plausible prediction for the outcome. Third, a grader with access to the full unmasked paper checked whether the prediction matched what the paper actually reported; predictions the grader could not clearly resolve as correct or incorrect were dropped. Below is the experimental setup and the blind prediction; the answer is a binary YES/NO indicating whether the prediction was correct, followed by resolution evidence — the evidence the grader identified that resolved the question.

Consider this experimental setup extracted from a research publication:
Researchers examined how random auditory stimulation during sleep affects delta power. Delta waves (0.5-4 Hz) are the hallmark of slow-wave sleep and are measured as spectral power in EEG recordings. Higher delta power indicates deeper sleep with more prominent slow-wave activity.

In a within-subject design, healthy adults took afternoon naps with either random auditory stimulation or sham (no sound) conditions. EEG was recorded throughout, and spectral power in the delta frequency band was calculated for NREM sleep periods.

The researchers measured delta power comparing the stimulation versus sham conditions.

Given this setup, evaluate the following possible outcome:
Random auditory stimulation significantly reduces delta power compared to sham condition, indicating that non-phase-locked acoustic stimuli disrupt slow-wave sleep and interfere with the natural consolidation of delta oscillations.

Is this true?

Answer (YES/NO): YES